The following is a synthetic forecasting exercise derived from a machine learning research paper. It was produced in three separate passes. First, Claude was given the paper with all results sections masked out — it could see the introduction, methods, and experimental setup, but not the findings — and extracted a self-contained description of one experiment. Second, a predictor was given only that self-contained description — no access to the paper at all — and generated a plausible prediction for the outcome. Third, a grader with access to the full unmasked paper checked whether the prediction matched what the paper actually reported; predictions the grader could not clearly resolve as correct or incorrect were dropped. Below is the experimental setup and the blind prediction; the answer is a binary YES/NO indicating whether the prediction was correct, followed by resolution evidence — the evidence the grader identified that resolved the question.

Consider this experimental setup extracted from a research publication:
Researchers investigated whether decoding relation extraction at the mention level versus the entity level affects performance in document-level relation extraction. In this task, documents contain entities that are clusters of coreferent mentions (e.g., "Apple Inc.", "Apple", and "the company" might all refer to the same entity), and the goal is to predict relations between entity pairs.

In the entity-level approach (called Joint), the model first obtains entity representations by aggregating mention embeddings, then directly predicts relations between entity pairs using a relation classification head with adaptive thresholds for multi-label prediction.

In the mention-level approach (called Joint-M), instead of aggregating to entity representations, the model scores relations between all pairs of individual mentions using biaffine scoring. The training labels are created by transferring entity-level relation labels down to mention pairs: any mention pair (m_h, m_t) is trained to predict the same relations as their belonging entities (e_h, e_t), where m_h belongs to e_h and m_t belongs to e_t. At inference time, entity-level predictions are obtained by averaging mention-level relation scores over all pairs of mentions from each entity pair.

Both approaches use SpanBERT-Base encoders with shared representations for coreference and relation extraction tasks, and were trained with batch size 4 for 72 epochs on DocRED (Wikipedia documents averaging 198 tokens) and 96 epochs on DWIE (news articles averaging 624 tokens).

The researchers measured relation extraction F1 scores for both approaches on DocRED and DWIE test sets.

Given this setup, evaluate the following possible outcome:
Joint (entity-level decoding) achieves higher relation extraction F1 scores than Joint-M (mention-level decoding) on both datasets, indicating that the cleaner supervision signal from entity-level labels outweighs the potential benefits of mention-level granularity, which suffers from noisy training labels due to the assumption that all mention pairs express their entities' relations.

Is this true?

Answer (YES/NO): NO